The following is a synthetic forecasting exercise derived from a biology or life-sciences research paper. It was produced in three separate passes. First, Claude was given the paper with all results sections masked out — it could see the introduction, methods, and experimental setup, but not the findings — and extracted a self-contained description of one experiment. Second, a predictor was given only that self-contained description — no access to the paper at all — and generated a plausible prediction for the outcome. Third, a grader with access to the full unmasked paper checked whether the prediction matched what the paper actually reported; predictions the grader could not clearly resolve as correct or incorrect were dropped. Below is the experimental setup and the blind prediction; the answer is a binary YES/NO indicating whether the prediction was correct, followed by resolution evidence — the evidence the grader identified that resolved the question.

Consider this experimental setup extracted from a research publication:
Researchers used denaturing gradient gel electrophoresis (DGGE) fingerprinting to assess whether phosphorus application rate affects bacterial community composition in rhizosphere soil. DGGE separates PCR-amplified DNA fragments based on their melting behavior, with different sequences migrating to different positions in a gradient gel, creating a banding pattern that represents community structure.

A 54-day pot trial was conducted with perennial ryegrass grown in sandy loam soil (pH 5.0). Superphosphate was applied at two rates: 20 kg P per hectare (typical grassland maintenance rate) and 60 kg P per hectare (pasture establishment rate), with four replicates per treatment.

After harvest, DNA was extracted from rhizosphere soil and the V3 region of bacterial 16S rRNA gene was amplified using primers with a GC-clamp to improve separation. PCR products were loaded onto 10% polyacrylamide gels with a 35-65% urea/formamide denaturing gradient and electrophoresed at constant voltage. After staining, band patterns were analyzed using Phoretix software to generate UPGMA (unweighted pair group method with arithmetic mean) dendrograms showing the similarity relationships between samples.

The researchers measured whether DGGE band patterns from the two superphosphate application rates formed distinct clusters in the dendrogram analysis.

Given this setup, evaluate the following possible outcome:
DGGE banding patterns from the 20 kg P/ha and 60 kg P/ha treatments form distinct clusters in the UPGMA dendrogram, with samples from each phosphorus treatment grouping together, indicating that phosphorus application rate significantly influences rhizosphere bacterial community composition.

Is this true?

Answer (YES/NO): NO